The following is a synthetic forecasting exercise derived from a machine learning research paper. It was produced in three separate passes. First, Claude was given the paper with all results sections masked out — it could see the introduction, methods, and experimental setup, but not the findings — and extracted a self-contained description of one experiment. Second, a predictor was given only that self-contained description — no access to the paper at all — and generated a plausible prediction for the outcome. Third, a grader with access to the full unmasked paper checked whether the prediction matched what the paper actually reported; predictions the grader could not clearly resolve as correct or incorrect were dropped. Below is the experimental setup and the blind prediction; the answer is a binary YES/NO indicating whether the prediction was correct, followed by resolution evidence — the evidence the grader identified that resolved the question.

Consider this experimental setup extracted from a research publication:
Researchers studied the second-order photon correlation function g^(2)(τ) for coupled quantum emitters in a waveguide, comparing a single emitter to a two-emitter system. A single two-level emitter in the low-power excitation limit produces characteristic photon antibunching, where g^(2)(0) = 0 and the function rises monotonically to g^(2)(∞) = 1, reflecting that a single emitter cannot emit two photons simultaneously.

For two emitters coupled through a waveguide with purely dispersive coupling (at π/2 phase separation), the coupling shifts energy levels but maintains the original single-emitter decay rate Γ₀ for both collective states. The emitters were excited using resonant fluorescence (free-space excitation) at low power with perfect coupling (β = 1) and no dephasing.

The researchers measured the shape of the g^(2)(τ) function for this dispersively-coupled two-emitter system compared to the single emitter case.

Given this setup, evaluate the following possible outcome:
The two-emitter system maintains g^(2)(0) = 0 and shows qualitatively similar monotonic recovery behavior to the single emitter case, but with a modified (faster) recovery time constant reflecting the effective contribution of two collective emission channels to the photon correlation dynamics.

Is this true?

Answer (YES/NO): NO